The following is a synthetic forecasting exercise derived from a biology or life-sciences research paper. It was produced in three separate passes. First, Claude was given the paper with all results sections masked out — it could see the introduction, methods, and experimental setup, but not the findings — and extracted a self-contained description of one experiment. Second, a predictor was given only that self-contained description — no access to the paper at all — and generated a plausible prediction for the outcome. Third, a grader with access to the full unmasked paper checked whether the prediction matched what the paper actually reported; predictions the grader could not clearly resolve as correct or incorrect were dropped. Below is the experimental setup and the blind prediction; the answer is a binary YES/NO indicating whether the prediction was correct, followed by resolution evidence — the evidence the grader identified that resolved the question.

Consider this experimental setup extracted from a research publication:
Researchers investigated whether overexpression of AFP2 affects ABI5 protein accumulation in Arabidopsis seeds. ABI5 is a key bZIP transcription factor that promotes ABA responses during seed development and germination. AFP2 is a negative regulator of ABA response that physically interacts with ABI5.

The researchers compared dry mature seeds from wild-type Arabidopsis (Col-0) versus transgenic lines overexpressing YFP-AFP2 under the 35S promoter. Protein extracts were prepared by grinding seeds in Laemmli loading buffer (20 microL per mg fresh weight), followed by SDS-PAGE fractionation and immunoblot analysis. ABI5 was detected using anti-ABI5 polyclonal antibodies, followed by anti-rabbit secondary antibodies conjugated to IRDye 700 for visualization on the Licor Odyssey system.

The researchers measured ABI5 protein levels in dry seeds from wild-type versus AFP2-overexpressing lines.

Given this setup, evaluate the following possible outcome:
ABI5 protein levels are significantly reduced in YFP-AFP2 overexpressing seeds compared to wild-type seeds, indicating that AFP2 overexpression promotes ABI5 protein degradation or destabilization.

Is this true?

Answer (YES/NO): NO